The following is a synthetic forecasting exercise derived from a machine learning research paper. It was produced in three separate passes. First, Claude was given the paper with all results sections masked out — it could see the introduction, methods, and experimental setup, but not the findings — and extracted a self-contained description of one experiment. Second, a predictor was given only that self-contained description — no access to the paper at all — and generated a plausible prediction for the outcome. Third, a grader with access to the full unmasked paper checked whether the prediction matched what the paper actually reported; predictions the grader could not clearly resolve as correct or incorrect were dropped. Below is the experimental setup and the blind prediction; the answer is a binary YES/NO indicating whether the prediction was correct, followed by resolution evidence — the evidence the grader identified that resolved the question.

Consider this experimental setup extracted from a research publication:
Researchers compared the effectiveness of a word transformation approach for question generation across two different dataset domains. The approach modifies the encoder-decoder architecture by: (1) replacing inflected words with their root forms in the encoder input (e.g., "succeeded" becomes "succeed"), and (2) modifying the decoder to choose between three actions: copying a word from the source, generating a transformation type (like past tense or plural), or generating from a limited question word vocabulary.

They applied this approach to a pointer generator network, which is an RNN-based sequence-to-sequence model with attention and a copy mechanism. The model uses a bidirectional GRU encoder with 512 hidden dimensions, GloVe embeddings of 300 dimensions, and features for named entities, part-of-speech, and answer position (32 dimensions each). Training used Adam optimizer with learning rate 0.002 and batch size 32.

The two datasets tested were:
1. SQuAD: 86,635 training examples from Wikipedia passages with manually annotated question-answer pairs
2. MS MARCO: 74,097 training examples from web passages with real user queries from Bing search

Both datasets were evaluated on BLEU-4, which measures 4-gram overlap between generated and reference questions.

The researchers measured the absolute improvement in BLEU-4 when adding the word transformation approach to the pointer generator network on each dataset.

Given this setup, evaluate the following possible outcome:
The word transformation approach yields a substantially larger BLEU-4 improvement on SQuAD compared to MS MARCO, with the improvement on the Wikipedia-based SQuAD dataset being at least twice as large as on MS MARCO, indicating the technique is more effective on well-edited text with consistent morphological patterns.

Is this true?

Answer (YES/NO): NO